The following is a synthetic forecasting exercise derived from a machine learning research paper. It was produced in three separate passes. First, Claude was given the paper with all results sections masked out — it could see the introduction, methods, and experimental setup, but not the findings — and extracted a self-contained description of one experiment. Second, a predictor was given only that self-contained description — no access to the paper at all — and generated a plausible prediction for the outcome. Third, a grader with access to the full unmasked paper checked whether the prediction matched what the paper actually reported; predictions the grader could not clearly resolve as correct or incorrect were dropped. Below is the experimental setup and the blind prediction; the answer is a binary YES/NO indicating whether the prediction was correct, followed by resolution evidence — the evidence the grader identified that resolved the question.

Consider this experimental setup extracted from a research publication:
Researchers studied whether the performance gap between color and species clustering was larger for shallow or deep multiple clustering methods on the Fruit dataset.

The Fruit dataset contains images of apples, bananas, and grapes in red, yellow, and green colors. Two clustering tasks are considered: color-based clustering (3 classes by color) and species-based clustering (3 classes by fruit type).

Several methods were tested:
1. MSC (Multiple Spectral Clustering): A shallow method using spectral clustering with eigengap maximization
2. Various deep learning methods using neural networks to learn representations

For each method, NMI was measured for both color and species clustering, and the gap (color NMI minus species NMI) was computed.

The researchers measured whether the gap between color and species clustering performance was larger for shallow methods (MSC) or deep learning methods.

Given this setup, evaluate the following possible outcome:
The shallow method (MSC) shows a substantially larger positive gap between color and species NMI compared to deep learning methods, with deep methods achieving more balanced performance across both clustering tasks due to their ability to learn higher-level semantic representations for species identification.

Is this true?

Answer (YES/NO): NO